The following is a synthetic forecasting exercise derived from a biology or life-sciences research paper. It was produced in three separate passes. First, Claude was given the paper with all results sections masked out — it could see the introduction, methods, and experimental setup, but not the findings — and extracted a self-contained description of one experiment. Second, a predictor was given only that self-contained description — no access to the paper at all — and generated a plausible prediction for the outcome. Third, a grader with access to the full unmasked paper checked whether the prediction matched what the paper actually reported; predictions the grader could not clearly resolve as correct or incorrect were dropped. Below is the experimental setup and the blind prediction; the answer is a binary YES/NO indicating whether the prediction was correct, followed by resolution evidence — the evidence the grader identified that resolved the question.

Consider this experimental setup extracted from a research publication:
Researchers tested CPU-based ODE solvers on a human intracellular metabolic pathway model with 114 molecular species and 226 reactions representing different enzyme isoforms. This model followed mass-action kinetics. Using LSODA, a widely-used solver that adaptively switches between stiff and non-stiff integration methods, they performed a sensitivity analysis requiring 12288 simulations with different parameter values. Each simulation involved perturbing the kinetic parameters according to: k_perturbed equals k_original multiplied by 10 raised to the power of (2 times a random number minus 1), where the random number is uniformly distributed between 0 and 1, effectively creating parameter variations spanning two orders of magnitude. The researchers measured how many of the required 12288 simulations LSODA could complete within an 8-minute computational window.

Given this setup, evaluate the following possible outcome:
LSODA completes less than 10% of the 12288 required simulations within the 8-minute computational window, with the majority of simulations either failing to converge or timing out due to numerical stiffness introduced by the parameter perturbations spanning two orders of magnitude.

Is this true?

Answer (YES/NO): NO